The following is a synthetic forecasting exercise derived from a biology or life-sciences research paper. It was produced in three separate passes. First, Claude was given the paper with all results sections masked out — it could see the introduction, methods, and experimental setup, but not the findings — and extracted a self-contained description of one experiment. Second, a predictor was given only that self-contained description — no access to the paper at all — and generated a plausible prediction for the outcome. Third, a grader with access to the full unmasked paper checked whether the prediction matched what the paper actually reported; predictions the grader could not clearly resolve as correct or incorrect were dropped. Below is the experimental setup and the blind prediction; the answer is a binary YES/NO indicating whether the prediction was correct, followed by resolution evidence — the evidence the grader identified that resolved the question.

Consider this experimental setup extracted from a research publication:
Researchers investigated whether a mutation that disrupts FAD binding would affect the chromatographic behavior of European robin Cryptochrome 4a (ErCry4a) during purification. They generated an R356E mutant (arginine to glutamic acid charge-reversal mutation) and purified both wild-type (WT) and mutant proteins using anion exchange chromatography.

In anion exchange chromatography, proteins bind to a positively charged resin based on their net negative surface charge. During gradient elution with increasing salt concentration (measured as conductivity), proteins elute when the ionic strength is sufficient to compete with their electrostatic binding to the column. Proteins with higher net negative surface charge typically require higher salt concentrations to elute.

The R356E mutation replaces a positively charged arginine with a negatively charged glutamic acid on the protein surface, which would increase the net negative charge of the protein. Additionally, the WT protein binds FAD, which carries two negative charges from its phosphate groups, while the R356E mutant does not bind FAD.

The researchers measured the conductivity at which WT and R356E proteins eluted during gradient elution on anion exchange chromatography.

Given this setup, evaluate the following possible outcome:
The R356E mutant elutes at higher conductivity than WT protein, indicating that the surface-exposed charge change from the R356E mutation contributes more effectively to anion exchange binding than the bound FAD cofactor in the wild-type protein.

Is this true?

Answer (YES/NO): NO